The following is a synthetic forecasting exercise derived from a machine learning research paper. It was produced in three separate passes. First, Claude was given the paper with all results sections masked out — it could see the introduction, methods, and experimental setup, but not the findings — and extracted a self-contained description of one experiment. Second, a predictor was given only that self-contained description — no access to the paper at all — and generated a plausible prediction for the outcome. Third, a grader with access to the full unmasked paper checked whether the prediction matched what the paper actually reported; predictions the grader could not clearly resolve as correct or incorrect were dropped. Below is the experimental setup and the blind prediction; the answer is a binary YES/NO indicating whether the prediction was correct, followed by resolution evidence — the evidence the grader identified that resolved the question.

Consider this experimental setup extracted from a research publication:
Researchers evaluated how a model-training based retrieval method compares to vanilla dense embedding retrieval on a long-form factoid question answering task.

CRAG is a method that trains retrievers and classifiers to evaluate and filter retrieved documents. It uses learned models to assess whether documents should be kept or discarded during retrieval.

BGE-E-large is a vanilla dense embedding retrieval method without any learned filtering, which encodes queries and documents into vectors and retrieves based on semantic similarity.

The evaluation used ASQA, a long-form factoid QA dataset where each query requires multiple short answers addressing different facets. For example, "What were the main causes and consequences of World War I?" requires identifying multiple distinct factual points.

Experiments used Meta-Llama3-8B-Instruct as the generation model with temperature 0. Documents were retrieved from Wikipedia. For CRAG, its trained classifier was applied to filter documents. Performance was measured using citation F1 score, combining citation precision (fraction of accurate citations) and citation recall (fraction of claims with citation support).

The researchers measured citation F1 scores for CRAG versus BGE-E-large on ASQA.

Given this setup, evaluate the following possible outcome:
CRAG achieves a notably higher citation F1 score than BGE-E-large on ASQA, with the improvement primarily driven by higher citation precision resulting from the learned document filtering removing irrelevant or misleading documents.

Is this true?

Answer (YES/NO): NO